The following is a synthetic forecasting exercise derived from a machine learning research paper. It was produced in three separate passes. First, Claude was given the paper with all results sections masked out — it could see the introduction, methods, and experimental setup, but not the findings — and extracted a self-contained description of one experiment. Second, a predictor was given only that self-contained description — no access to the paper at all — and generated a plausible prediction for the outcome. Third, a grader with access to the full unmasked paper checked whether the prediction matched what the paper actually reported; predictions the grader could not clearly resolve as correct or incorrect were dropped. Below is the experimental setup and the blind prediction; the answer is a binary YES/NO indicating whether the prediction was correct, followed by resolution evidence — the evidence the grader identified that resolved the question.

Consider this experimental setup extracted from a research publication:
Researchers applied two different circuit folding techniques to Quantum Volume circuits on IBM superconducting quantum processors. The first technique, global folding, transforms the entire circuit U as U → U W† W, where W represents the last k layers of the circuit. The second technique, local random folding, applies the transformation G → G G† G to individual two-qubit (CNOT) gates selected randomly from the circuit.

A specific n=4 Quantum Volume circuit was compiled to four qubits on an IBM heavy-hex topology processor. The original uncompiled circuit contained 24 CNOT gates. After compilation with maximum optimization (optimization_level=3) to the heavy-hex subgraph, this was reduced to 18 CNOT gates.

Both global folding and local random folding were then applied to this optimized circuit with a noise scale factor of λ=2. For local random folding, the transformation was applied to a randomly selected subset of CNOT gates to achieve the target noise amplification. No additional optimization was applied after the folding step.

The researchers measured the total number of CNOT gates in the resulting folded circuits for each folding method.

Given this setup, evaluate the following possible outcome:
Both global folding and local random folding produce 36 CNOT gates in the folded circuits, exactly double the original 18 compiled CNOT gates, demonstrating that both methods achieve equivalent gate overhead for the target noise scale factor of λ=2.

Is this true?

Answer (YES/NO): NO